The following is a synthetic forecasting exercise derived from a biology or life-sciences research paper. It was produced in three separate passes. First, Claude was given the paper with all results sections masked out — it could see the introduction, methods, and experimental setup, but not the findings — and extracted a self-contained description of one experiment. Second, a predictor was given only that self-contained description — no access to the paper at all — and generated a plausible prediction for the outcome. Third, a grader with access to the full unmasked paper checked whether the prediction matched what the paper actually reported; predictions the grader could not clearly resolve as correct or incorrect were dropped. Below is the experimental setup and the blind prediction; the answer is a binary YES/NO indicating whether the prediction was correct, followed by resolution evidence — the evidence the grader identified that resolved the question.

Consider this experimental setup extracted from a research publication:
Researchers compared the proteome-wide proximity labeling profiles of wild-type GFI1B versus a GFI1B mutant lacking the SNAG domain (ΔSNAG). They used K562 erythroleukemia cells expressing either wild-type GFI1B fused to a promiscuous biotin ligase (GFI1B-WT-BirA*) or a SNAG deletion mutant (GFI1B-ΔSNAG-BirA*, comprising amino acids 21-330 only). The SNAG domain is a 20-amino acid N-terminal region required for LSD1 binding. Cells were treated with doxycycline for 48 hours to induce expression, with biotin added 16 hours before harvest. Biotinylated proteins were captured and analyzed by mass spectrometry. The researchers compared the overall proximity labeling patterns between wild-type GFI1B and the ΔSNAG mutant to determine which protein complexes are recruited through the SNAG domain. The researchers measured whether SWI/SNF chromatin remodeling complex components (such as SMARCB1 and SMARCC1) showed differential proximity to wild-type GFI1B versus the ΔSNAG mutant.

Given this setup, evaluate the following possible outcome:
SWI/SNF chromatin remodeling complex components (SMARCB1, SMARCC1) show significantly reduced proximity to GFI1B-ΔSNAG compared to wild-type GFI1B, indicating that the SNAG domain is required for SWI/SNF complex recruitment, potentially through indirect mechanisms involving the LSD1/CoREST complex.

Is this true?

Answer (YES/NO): NO